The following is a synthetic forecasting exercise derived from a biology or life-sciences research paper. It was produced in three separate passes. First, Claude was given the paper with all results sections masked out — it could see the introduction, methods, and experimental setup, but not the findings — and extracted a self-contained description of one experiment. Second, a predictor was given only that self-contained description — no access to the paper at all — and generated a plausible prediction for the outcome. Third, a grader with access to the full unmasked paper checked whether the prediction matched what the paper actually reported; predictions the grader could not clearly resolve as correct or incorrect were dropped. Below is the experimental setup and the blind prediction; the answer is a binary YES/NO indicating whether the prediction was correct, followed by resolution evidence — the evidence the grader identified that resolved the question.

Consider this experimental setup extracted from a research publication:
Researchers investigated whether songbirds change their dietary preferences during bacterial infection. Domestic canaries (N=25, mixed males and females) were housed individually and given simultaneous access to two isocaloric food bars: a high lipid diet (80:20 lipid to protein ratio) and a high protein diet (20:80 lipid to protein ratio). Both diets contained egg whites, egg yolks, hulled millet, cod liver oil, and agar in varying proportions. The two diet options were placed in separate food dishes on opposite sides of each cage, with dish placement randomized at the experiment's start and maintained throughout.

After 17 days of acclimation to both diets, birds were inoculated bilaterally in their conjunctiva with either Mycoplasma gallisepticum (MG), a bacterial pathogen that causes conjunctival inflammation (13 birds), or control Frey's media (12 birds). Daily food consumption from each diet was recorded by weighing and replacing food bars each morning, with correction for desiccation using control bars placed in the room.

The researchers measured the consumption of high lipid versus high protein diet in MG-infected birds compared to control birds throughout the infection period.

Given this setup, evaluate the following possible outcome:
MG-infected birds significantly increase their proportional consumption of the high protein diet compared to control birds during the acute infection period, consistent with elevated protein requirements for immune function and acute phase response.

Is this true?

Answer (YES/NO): NO